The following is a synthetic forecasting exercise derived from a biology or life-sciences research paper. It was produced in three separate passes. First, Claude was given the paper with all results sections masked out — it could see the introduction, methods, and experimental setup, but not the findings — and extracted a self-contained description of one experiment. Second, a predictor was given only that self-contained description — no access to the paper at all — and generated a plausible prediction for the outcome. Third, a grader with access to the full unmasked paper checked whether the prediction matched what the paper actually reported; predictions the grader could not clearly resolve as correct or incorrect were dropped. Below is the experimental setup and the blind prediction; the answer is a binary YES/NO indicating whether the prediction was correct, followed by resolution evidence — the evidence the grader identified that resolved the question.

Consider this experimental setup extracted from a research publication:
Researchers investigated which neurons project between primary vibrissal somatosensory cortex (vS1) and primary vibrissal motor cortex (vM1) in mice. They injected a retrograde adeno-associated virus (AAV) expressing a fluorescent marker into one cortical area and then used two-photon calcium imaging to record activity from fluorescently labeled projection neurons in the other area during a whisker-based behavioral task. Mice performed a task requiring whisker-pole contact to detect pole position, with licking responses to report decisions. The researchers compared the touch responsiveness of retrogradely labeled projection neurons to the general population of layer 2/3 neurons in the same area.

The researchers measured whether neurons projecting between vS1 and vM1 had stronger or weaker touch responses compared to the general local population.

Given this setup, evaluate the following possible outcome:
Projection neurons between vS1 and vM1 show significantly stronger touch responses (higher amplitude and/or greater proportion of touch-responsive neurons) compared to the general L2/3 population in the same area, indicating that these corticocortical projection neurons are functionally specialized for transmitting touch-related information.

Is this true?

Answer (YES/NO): YES